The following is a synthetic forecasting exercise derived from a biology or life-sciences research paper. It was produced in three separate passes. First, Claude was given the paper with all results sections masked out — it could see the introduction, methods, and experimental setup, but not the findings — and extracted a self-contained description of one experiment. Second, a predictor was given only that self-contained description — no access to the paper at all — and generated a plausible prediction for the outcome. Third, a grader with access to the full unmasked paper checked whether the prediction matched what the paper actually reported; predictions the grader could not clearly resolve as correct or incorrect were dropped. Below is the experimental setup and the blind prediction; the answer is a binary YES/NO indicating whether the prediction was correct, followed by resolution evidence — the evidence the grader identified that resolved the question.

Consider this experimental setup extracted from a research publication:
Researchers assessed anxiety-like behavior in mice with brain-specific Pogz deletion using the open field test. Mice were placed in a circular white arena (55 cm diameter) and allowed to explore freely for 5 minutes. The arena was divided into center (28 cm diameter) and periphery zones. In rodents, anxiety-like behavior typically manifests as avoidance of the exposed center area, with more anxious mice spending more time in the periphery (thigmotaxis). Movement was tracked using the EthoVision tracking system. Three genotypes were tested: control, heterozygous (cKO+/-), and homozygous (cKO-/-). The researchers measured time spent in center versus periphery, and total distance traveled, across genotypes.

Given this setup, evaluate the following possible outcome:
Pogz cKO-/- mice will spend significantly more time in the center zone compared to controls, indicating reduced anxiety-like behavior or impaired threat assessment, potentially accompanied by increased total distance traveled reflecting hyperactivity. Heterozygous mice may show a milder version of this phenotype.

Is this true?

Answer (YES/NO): NO